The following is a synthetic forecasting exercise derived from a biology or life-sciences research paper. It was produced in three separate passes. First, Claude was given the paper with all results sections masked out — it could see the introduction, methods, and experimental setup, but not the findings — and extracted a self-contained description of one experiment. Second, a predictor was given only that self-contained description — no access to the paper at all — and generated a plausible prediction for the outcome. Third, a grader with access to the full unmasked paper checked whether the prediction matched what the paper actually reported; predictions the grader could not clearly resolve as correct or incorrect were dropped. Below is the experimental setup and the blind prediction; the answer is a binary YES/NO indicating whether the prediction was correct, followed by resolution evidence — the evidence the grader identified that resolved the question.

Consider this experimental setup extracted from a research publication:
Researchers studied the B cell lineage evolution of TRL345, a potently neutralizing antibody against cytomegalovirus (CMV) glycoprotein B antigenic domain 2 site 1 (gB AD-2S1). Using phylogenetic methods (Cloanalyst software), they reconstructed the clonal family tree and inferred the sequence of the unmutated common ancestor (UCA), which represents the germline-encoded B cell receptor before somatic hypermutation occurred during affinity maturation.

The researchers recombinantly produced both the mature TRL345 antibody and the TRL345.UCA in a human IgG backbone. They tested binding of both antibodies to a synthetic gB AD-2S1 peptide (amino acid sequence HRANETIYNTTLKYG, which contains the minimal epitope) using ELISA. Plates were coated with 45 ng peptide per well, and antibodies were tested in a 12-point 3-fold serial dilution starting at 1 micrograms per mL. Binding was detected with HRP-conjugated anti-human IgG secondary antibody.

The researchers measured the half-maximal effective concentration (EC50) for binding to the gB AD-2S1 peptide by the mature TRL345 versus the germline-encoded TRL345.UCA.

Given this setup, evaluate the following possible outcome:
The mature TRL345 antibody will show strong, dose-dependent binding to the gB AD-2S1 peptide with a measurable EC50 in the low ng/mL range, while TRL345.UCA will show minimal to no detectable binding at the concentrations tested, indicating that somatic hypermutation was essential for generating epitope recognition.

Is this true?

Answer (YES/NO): NO